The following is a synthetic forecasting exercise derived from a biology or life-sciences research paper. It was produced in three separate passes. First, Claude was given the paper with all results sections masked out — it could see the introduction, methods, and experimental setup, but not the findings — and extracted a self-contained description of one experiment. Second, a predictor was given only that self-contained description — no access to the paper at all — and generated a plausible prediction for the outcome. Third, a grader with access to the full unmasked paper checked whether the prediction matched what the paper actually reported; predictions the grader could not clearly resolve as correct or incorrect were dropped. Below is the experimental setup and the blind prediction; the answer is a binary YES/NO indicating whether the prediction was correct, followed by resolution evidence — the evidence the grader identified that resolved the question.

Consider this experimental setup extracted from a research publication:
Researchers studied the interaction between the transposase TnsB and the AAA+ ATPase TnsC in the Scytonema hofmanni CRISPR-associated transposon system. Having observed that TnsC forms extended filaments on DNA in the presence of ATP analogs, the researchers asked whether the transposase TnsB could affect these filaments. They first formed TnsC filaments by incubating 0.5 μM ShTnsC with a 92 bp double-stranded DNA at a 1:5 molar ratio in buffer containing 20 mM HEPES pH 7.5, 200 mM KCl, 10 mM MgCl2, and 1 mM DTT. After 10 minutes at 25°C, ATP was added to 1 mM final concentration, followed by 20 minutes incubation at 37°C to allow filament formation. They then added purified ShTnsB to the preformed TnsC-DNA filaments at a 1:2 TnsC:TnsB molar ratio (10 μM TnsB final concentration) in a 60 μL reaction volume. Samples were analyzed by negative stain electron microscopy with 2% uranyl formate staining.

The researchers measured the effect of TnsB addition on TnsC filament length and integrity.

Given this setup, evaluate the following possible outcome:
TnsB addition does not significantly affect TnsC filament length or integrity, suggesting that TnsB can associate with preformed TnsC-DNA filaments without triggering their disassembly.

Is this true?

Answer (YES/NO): NO